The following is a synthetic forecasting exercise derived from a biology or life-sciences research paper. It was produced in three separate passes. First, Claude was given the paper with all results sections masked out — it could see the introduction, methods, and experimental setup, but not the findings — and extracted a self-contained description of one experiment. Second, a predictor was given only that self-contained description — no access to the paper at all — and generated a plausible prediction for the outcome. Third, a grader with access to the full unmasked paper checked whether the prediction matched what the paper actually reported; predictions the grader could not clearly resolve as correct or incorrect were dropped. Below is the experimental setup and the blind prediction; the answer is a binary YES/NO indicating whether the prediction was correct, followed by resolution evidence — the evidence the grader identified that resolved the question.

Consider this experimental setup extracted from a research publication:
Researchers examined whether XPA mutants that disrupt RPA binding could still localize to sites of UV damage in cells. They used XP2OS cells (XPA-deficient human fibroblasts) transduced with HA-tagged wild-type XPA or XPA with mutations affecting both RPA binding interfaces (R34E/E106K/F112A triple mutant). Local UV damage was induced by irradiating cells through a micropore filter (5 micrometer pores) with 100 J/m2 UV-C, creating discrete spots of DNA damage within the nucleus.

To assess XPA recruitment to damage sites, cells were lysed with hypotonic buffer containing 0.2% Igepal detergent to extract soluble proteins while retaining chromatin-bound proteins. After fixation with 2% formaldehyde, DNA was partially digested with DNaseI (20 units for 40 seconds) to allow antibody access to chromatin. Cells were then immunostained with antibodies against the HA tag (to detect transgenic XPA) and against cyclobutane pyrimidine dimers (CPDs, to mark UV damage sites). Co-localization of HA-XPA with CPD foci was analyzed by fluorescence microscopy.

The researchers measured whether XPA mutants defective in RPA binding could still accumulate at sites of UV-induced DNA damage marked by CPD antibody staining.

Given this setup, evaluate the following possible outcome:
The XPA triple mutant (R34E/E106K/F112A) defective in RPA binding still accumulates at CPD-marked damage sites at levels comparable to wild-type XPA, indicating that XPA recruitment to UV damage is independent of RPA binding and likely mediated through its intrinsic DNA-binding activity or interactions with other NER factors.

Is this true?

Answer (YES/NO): NO